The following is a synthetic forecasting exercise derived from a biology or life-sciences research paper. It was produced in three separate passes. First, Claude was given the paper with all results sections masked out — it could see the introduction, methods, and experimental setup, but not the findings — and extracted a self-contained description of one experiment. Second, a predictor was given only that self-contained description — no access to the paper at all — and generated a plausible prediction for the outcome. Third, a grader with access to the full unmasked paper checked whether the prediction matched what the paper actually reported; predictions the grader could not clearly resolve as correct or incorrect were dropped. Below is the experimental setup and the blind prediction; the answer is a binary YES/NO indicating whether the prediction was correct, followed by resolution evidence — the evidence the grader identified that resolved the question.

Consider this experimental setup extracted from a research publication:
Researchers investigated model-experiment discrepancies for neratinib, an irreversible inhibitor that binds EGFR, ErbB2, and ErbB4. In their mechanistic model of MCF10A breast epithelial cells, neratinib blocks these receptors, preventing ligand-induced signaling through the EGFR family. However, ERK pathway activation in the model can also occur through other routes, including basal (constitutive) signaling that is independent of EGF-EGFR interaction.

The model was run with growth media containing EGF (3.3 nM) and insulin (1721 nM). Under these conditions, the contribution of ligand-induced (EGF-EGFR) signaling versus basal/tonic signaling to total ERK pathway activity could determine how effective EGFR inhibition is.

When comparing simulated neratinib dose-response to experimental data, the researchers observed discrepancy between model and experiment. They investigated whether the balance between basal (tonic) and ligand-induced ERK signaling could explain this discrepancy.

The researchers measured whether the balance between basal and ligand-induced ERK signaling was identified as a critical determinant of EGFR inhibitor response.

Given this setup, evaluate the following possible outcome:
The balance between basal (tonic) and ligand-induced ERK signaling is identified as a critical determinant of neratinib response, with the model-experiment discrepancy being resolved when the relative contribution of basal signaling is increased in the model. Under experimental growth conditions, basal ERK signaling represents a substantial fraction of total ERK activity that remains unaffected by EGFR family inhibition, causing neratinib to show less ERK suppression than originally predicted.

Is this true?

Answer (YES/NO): NO